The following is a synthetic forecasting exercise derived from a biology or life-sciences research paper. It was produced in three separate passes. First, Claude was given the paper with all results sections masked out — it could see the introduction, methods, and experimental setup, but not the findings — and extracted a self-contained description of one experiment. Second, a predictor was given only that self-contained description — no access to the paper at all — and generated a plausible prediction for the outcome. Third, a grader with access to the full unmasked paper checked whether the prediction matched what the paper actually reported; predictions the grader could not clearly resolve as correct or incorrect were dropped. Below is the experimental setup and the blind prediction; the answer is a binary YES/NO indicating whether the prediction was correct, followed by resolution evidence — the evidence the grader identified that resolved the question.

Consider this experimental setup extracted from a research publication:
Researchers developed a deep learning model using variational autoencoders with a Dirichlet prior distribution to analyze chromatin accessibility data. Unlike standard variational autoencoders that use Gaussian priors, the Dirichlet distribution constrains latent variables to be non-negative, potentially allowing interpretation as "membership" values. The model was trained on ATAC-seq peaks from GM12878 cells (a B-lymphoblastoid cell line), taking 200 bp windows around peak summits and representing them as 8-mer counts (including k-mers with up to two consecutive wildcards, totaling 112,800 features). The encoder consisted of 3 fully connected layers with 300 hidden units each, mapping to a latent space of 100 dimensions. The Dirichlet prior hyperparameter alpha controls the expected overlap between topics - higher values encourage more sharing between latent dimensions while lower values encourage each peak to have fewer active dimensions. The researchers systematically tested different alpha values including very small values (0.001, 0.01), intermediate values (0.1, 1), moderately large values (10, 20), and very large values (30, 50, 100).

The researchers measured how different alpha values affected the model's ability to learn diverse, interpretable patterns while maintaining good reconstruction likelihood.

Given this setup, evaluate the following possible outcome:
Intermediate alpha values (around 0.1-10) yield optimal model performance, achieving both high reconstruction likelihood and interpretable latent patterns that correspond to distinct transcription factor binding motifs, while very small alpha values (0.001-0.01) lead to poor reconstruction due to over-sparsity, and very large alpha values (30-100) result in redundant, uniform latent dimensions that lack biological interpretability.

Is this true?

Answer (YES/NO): NO